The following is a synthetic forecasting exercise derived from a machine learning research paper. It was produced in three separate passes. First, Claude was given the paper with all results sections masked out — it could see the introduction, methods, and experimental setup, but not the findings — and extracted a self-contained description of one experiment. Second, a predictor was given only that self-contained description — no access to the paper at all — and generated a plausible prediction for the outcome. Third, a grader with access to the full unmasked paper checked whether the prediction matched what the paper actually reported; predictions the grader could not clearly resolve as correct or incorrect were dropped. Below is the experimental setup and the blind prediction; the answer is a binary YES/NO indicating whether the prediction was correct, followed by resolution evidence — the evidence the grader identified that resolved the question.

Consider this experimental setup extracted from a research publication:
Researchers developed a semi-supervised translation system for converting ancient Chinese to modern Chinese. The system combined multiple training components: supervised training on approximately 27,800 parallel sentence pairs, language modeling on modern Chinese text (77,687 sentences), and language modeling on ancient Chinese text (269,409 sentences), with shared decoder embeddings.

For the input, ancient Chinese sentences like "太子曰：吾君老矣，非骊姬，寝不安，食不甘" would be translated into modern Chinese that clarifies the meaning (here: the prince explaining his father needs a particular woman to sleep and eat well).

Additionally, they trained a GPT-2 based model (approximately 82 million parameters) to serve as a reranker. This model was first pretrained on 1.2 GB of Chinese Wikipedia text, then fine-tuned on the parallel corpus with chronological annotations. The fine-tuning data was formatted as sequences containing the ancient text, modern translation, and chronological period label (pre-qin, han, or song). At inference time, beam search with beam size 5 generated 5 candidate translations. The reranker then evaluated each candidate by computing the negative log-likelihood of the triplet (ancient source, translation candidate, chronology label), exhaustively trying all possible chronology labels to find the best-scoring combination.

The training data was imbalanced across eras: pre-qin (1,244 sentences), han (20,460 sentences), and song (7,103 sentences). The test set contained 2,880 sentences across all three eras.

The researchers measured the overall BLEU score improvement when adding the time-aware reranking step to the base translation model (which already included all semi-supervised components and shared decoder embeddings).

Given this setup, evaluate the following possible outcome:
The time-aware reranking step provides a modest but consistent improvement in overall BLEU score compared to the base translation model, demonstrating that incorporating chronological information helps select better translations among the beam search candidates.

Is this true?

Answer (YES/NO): NO